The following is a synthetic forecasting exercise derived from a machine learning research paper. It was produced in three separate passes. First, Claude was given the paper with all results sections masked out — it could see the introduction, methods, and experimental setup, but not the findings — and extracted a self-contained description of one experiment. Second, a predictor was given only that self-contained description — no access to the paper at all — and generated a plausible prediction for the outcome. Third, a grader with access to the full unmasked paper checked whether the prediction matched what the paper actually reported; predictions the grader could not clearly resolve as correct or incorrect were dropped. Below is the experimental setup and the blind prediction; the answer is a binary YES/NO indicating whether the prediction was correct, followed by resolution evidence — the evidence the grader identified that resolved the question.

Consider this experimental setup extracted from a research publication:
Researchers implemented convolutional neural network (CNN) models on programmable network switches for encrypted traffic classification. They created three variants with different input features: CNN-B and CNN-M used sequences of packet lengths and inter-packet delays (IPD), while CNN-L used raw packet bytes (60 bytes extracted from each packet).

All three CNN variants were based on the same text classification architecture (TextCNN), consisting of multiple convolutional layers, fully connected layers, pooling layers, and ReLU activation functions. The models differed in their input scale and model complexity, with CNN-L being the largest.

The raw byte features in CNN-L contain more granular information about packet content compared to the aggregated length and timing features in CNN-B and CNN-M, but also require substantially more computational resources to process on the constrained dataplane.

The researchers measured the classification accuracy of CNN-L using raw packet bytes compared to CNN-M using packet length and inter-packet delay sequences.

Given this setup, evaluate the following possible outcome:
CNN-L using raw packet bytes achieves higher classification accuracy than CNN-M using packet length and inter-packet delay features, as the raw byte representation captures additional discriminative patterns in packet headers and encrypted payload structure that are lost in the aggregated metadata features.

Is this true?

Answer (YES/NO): YES